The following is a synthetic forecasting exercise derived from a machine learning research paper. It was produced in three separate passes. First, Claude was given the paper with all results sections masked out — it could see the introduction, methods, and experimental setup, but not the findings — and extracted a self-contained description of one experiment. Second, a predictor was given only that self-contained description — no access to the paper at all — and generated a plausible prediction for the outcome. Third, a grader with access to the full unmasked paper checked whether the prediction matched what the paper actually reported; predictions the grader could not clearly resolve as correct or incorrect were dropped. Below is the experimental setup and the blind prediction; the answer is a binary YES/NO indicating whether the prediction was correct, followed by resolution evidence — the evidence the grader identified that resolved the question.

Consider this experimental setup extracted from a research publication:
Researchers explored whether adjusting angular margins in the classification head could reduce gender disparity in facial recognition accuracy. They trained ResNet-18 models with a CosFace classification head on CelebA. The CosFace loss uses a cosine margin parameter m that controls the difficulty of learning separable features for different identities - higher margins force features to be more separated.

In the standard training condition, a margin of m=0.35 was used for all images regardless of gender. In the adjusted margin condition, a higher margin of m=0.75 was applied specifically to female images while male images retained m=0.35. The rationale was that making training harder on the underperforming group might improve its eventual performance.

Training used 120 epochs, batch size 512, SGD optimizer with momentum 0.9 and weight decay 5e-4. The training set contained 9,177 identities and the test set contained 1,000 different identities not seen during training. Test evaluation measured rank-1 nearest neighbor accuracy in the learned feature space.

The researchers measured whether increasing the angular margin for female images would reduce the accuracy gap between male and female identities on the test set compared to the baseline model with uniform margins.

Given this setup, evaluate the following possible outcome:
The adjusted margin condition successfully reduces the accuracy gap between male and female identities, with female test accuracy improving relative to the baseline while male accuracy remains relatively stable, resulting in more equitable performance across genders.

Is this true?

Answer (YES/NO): NO